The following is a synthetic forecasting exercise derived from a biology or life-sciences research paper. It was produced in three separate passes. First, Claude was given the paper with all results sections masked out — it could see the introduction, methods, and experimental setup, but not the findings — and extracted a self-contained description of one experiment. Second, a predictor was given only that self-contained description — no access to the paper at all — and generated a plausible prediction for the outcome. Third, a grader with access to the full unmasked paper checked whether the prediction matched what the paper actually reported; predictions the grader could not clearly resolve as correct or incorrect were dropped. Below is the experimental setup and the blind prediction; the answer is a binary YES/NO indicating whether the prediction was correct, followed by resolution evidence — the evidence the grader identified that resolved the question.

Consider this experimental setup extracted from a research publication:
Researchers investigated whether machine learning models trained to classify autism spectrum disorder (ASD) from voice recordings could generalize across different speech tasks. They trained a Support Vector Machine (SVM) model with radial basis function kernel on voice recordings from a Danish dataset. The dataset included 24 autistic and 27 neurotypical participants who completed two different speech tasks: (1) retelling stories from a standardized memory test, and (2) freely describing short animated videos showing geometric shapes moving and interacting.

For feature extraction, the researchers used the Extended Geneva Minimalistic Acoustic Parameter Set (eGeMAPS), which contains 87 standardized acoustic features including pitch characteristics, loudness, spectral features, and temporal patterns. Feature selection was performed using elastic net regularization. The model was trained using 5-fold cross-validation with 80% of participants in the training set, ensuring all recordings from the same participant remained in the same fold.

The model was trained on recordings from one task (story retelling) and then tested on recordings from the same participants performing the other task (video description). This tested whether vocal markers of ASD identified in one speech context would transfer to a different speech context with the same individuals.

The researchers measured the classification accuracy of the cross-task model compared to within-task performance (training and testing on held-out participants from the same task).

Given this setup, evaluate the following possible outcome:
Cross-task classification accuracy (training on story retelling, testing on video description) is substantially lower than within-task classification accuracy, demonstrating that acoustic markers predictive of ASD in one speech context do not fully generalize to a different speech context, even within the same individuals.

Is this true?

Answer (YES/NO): YES